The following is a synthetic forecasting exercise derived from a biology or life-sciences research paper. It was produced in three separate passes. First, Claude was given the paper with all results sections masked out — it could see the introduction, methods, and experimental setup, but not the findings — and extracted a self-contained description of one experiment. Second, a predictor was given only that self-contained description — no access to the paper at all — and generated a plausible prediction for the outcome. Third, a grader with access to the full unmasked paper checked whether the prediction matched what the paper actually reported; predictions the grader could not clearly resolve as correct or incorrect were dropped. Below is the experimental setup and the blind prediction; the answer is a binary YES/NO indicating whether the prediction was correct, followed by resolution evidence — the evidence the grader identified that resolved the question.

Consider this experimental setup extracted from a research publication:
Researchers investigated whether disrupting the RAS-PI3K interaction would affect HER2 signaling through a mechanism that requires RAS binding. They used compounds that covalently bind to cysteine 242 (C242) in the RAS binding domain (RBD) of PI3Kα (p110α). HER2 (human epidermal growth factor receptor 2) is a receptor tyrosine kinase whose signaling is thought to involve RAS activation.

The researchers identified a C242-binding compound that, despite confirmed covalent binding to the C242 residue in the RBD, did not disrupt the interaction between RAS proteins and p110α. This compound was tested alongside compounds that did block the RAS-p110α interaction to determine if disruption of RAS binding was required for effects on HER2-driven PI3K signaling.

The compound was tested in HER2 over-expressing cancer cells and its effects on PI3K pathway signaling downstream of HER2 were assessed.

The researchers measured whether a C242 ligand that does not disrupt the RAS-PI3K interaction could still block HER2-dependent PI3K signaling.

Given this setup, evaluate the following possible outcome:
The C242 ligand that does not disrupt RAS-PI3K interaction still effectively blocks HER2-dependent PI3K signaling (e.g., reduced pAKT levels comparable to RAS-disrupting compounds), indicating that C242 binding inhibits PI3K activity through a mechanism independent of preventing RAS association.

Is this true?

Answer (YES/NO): YES